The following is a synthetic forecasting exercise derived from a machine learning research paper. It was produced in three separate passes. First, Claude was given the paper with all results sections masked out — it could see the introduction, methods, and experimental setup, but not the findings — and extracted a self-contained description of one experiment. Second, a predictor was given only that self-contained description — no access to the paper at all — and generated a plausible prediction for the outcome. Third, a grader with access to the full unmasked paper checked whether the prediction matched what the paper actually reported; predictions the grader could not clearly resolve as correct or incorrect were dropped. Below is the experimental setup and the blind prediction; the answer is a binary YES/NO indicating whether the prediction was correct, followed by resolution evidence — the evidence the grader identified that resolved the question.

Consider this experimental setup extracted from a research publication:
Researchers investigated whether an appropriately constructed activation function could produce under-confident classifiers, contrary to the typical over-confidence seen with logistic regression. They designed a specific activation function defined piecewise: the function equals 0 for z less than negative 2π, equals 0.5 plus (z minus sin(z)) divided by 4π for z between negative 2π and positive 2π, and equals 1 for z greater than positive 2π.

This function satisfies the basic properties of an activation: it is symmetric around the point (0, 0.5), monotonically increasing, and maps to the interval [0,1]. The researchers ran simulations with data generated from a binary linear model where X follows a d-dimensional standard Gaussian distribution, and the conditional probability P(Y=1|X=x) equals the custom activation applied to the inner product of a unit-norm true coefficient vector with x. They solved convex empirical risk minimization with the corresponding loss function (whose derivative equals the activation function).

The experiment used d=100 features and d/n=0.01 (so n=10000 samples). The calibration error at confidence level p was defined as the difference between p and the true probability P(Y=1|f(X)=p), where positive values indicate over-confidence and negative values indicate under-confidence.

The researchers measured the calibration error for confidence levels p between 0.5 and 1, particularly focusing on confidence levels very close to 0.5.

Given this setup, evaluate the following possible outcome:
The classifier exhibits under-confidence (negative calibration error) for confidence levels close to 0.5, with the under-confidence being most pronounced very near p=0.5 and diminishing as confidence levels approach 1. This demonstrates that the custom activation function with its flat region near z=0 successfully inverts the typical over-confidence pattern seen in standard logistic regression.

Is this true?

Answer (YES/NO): NO